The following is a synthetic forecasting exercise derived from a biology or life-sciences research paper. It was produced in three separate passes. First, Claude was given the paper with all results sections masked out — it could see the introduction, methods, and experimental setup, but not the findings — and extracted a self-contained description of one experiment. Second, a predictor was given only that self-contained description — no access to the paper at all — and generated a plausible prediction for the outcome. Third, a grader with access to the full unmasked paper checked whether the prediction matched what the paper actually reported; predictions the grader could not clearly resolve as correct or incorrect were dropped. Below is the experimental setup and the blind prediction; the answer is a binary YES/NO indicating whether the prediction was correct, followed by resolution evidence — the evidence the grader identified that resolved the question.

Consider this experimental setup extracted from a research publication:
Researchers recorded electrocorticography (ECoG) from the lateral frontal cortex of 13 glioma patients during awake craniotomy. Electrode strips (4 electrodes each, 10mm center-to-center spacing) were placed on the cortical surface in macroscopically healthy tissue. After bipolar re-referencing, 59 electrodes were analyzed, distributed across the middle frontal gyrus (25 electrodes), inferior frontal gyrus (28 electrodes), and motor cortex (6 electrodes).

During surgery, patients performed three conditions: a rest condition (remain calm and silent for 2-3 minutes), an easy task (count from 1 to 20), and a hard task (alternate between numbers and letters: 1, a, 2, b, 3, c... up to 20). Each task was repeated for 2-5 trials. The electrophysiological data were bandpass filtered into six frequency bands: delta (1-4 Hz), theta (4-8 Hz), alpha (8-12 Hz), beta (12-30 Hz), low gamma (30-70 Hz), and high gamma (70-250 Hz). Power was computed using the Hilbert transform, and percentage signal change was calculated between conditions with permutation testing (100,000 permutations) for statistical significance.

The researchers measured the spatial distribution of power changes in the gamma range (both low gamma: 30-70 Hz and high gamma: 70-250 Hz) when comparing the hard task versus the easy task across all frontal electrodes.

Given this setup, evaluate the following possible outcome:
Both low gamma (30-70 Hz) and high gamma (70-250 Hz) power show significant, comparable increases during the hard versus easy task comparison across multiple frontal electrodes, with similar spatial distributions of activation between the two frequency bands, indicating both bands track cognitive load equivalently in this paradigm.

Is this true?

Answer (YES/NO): NO